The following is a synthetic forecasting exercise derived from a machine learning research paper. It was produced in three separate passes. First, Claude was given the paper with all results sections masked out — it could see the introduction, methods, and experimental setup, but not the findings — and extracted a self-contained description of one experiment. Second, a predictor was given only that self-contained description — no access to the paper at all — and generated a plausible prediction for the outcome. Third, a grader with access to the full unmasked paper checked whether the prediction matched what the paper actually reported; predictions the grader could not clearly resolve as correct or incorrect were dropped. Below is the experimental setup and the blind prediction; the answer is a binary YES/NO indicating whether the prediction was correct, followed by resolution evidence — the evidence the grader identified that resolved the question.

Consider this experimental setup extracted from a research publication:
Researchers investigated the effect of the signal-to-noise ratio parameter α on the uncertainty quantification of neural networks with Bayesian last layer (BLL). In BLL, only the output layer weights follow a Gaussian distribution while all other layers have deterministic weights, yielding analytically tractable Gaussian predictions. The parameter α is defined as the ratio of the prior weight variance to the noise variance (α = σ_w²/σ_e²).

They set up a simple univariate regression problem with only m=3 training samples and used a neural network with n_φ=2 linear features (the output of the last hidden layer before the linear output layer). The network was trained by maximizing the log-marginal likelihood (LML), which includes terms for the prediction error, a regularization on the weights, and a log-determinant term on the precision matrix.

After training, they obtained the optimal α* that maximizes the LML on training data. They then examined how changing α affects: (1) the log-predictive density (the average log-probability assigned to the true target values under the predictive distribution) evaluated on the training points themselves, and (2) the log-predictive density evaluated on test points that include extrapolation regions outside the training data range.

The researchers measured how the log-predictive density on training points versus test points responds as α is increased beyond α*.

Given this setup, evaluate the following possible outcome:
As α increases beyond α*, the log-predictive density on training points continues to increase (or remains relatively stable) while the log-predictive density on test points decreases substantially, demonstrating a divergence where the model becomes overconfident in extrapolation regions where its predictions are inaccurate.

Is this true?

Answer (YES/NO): NO